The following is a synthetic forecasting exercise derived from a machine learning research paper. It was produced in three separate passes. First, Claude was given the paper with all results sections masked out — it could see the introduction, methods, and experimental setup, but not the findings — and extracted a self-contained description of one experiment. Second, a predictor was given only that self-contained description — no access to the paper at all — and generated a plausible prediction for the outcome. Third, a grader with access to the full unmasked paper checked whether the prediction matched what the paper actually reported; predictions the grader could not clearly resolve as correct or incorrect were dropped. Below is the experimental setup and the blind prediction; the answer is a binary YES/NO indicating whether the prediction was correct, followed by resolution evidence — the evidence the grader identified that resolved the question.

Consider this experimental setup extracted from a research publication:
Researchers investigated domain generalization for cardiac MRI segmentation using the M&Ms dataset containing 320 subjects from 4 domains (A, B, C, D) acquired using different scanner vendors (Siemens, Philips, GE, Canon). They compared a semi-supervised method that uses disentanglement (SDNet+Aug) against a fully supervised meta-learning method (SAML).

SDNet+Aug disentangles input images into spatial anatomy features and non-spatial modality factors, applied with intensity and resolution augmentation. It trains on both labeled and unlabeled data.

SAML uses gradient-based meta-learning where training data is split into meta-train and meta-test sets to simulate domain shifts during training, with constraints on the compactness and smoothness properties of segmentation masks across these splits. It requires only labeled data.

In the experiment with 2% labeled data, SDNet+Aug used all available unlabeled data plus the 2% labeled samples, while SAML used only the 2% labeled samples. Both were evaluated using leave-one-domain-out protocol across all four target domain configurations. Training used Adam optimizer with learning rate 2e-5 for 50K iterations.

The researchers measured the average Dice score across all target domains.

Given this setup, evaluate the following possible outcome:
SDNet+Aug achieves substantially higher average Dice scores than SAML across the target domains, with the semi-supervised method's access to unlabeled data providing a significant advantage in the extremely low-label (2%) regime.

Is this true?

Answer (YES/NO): YES